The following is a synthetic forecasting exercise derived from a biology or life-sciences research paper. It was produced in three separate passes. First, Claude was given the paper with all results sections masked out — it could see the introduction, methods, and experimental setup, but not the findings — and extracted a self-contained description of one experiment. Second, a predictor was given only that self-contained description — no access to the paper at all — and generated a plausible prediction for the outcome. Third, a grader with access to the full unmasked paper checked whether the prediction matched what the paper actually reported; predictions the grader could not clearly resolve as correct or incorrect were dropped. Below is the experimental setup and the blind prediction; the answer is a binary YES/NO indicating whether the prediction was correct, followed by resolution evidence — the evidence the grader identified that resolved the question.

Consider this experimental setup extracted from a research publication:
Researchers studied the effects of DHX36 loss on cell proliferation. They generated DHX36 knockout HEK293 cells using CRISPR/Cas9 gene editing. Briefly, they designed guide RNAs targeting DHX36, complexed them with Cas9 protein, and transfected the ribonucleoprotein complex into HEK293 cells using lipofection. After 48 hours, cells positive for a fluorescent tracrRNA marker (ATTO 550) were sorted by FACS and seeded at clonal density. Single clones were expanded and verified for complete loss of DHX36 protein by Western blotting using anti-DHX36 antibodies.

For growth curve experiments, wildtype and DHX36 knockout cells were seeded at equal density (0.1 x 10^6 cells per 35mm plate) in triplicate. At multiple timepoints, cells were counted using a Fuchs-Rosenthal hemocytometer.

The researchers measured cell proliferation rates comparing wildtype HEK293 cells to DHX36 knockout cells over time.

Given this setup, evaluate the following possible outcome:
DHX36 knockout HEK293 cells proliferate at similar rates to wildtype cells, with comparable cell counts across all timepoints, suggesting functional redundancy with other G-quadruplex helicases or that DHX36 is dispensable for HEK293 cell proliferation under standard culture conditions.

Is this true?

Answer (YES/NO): NO